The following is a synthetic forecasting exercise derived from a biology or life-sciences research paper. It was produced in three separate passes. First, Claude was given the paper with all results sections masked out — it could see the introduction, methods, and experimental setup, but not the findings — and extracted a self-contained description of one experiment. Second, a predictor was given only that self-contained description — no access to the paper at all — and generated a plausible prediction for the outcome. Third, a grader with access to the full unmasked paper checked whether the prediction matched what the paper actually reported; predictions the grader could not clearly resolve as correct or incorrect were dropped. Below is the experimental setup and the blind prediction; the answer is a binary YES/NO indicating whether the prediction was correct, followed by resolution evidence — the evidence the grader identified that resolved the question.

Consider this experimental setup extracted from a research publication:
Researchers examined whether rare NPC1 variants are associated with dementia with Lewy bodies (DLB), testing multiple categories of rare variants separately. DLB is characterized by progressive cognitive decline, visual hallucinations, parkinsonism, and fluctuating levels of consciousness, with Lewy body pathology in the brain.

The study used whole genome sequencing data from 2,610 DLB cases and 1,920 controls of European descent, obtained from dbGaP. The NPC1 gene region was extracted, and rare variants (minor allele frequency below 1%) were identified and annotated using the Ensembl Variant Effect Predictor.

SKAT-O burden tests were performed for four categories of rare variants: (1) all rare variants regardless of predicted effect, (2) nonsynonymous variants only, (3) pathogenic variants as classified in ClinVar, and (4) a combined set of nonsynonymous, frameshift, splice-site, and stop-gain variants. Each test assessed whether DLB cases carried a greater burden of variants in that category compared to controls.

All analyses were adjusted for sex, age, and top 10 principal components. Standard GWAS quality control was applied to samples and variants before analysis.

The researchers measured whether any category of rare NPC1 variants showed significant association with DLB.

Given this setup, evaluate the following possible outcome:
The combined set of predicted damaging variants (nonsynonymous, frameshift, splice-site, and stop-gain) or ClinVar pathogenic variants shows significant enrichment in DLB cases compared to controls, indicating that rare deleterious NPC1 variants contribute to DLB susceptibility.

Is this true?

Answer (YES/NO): NO